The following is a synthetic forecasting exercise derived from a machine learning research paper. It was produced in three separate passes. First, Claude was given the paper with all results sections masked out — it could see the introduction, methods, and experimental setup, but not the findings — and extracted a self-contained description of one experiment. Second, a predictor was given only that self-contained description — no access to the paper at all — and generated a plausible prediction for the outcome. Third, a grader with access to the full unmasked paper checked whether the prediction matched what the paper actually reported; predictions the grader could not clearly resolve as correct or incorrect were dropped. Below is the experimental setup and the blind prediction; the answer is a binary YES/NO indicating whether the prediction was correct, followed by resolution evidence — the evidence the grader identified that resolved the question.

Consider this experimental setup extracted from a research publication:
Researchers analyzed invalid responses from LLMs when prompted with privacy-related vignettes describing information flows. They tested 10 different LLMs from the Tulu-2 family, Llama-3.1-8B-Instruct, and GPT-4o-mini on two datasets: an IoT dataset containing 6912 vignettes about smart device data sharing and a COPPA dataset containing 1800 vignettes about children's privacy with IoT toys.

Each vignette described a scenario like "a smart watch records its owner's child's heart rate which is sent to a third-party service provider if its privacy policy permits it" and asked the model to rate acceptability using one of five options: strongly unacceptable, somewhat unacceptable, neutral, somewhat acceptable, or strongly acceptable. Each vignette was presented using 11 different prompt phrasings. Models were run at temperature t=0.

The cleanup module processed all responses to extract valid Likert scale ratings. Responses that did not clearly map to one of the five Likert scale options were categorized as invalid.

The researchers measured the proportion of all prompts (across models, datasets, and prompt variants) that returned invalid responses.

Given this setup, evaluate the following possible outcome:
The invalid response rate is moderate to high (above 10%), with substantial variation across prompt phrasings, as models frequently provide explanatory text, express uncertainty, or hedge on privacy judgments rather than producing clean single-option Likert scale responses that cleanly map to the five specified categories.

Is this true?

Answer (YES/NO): NO